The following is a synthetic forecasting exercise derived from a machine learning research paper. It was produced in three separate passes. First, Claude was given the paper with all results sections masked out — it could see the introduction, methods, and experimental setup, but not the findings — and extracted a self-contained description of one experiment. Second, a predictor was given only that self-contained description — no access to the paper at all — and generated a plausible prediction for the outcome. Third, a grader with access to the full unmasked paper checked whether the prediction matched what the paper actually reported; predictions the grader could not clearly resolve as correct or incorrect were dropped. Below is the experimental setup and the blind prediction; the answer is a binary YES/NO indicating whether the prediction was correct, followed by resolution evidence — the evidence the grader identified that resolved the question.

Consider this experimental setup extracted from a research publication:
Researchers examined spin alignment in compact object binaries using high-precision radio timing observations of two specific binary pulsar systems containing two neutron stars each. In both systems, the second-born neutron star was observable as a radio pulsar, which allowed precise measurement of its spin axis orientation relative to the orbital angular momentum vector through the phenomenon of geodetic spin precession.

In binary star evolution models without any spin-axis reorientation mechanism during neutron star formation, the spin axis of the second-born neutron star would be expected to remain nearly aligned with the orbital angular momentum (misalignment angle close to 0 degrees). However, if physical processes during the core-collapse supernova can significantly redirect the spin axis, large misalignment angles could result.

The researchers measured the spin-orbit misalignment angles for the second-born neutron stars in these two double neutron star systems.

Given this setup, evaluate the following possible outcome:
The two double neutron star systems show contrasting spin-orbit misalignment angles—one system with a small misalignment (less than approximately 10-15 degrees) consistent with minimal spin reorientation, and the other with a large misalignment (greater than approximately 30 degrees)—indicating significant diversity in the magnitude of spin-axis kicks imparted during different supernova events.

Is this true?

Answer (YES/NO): NO